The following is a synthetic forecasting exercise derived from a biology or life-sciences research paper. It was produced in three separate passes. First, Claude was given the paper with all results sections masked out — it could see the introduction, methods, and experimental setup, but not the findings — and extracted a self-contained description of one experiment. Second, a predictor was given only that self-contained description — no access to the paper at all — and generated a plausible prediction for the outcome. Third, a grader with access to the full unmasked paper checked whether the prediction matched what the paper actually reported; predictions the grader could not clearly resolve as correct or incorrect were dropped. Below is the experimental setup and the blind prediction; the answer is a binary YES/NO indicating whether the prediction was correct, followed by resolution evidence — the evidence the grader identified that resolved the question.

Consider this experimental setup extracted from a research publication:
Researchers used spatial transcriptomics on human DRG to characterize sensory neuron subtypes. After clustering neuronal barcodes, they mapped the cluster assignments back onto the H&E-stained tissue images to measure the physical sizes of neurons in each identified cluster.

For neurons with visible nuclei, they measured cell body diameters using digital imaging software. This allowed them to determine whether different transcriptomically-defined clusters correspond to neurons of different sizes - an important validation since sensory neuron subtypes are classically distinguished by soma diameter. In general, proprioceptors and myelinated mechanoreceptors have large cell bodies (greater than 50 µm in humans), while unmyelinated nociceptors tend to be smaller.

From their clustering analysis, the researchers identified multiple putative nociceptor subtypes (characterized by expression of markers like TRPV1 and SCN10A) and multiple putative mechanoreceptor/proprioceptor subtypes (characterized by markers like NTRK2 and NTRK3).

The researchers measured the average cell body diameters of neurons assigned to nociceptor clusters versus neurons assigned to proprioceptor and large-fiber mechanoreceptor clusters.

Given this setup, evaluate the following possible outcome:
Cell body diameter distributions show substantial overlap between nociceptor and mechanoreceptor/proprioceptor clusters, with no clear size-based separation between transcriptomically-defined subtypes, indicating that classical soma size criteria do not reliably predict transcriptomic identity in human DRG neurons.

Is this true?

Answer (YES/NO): NO